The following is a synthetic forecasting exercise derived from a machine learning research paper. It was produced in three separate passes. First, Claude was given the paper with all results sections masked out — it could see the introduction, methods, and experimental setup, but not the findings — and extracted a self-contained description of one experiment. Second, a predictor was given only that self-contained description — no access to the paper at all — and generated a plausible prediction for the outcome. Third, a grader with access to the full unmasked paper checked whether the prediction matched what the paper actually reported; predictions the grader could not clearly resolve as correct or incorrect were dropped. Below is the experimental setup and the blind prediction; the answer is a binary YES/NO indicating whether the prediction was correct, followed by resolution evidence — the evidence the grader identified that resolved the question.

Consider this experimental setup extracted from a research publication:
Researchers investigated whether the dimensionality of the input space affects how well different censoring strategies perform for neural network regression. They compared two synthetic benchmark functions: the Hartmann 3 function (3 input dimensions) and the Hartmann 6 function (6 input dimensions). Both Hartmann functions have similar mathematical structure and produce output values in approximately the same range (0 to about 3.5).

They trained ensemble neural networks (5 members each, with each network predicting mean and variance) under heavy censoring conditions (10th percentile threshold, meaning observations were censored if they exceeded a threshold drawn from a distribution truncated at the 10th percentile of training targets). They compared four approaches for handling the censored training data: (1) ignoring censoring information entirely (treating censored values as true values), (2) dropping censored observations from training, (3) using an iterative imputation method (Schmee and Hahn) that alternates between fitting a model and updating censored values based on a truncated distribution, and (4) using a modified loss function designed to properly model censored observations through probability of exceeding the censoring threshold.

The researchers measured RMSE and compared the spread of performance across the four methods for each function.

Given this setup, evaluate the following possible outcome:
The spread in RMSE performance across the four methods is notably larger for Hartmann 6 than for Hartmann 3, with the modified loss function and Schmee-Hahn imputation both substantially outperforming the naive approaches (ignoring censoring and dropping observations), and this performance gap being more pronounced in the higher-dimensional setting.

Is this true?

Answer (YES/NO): NO